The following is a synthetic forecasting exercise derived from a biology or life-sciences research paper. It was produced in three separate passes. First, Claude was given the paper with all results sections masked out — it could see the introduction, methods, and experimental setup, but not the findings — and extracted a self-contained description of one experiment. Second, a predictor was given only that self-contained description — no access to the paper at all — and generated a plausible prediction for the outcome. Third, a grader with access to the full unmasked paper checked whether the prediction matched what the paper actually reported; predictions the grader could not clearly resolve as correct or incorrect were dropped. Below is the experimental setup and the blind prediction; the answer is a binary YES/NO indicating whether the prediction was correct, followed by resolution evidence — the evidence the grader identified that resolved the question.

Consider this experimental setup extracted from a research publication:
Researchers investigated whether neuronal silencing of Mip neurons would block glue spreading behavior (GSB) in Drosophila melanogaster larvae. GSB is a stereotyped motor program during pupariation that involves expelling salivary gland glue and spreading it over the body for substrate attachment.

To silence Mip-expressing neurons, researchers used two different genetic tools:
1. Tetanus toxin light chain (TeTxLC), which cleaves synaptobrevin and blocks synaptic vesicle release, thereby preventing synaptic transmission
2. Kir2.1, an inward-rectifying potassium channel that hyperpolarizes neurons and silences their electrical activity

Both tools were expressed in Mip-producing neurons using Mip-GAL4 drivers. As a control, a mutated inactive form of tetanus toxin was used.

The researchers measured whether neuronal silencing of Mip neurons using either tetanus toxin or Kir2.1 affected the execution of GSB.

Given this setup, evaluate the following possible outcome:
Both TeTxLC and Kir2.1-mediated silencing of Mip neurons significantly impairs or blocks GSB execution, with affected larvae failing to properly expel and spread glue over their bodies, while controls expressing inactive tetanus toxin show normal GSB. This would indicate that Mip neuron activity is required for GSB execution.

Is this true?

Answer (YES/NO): YES